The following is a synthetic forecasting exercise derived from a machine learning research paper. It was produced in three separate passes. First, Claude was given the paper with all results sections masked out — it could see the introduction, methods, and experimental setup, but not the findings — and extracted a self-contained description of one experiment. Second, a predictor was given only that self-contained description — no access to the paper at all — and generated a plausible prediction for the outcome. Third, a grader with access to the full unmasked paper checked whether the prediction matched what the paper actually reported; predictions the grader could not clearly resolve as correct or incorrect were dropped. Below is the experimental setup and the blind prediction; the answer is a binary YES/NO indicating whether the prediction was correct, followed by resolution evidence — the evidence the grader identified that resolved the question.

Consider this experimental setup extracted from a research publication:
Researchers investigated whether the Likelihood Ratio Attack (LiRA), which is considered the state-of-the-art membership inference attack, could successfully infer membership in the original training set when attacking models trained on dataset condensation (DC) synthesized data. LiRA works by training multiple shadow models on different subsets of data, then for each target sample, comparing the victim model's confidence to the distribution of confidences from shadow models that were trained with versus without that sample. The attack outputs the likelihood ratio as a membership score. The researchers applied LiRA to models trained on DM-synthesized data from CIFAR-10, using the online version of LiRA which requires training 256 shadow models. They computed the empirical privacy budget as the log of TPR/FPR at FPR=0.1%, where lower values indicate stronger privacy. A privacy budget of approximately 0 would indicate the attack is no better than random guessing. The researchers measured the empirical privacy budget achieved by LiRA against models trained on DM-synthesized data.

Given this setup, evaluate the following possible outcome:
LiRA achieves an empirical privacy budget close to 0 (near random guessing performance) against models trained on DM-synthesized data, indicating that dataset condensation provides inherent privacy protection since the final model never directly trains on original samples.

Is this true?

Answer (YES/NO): NO